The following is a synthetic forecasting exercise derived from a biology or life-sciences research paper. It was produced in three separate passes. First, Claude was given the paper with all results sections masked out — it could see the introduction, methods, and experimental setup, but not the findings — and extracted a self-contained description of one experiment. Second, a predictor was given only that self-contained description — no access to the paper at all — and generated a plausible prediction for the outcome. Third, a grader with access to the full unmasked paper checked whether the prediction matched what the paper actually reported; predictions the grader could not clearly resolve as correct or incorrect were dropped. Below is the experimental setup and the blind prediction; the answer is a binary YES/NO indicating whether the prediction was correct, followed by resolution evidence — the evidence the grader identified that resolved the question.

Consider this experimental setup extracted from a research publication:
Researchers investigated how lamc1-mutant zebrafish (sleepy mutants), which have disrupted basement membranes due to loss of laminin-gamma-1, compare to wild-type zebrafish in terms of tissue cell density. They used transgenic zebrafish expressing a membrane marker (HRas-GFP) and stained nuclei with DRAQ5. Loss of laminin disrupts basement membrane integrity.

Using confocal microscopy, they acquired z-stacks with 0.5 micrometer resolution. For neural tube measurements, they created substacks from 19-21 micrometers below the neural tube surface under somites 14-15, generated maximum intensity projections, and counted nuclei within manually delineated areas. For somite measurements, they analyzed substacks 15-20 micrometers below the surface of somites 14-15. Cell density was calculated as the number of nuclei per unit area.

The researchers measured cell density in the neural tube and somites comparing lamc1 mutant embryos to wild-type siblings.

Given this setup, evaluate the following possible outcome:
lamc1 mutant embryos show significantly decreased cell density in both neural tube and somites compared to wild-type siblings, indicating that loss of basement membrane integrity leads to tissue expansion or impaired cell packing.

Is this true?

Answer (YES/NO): NO